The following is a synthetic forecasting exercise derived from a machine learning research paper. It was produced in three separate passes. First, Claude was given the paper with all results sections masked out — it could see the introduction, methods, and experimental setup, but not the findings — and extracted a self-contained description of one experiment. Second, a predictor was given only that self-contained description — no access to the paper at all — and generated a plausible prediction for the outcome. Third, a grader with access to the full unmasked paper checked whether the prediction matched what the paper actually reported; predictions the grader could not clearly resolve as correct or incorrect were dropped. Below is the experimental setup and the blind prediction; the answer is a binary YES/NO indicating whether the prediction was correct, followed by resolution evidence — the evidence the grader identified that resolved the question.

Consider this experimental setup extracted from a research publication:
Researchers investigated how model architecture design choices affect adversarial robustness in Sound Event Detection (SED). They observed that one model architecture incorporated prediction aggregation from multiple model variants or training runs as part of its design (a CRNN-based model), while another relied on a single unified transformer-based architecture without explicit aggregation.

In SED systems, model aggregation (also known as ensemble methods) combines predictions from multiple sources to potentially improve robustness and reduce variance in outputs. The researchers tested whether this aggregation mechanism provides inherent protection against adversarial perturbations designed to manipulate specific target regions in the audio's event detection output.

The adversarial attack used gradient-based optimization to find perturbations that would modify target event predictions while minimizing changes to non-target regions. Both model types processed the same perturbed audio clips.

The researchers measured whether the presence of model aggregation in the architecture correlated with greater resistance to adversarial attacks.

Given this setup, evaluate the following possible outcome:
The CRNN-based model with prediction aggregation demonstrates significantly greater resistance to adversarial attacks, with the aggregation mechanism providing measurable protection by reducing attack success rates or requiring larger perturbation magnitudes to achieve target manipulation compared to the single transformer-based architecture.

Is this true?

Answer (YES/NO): YES